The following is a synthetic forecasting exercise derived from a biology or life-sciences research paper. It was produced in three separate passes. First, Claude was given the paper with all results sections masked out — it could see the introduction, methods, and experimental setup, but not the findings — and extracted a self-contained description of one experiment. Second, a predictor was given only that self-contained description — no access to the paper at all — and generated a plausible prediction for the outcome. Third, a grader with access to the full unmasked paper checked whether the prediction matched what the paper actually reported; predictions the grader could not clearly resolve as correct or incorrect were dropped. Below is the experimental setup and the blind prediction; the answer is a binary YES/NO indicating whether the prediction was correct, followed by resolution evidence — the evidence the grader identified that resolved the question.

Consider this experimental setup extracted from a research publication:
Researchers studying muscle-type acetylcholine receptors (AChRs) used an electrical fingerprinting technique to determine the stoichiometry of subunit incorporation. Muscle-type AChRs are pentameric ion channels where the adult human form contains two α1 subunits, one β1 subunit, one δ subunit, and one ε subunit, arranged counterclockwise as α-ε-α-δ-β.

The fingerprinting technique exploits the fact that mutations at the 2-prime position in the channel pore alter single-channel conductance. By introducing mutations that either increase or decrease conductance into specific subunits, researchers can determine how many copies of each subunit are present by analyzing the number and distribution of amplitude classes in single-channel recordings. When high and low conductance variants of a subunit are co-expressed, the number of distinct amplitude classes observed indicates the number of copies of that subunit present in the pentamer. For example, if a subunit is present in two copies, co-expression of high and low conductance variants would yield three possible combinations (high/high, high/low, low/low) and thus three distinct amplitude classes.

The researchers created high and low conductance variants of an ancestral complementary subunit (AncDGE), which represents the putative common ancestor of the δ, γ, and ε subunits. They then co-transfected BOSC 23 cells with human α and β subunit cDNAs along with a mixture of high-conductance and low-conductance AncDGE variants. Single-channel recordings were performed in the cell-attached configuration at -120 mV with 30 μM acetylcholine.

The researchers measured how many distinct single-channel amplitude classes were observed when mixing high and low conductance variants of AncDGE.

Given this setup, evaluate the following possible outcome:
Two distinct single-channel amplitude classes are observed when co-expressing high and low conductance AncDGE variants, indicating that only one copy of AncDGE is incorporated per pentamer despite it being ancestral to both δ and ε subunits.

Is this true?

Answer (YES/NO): NO